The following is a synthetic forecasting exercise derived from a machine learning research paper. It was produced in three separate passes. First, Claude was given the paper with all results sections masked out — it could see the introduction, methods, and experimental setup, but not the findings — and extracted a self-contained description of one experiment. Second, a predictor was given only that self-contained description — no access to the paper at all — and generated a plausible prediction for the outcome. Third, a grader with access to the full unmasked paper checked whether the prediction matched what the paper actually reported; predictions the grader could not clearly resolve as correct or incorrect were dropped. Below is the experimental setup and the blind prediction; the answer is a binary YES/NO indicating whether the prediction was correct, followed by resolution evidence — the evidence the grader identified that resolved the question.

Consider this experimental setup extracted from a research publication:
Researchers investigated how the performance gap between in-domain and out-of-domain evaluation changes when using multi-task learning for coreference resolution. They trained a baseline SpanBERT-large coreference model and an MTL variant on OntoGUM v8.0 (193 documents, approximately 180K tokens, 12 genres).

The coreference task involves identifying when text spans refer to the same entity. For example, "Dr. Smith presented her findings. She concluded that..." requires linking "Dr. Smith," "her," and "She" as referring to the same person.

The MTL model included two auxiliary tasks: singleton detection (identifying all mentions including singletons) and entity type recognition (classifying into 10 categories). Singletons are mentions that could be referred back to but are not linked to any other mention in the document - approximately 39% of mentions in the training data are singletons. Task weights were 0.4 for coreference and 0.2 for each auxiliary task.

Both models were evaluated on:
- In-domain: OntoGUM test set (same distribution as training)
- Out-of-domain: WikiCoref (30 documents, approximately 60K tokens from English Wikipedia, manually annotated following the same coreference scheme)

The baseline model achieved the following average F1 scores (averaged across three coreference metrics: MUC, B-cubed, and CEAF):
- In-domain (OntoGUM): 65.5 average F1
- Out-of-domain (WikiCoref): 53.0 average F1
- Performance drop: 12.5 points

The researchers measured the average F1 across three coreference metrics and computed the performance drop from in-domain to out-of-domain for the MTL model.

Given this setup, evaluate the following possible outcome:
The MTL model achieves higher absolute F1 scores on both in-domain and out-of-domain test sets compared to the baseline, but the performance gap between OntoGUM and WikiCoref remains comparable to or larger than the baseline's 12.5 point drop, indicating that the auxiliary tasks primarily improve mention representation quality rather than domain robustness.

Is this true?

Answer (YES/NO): YES